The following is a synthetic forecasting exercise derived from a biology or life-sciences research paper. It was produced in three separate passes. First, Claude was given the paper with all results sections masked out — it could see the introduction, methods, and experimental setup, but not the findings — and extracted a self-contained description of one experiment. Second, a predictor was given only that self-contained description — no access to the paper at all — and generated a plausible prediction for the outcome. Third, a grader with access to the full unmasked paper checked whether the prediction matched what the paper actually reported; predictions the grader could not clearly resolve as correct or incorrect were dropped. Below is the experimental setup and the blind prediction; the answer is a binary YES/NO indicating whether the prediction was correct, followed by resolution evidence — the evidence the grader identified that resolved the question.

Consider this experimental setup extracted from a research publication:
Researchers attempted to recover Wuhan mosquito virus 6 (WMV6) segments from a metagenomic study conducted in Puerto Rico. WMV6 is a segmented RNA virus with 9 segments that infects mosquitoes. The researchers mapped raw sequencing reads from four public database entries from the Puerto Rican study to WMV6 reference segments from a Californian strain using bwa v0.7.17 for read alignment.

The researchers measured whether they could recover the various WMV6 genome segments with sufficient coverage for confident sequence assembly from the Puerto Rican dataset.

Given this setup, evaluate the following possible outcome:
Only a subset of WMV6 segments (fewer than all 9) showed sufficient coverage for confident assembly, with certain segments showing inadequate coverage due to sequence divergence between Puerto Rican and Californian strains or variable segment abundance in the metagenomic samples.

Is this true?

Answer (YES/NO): YES